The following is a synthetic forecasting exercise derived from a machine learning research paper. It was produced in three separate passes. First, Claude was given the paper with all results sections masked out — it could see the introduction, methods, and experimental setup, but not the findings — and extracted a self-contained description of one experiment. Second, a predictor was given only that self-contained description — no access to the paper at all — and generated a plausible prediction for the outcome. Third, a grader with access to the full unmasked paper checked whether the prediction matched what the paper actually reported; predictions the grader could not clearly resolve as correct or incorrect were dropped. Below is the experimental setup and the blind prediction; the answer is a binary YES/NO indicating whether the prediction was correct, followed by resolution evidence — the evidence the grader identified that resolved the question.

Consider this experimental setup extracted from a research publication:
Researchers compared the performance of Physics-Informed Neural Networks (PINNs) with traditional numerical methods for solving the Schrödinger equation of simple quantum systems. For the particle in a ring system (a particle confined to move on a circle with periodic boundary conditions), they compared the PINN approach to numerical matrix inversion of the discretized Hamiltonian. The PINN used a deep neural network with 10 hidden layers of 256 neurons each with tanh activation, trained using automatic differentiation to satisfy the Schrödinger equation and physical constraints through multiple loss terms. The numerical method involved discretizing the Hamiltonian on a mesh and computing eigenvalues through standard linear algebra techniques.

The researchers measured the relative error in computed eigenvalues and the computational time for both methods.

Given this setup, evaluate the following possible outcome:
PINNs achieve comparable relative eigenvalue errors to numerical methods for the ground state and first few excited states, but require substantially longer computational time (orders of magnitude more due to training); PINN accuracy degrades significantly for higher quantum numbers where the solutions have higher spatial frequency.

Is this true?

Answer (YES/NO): NO